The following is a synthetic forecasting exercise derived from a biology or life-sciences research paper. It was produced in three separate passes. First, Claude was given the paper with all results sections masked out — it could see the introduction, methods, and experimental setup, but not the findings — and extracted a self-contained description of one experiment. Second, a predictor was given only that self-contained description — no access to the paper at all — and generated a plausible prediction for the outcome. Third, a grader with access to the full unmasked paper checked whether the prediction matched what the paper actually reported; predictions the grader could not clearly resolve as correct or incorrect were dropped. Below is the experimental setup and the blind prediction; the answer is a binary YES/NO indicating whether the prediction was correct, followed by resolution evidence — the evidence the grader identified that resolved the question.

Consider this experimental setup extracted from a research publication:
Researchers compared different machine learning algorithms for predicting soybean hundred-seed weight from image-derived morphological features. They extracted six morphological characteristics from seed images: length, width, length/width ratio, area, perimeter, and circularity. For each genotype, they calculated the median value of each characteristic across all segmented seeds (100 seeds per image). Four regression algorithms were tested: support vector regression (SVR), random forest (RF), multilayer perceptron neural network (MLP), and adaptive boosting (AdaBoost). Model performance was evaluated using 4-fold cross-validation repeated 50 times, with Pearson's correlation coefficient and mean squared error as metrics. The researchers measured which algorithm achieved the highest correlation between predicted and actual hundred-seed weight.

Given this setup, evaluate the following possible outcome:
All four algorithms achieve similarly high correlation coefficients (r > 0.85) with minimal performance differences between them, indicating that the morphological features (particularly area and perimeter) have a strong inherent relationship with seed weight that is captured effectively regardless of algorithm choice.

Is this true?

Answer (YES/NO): NO